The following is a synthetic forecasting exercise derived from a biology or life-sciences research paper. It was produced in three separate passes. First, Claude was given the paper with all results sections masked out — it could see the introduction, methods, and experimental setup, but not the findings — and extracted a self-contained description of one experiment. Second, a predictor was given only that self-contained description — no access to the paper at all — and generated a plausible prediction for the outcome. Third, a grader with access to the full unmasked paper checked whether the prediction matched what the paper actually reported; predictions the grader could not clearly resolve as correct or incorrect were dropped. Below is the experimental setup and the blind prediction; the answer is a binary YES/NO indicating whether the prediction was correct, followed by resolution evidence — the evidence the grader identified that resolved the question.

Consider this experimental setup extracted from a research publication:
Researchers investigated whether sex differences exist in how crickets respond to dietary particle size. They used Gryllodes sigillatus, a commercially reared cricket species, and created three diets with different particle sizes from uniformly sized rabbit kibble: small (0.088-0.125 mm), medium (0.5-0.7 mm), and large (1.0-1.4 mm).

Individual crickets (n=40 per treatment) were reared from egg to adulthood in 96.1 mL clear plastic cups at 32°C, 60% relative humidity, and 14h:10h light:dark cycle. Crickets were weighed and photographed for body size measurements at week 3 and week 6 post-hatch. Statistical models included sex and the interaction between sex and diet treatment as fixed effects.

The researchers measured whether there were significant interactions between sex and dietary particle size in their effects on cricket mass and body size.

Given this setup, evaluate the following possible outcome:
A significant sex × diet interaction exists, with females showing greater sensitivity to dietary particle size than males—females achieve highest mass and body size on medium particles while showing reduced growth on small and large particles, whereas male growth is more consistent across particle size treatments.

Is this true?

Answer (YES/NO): NO